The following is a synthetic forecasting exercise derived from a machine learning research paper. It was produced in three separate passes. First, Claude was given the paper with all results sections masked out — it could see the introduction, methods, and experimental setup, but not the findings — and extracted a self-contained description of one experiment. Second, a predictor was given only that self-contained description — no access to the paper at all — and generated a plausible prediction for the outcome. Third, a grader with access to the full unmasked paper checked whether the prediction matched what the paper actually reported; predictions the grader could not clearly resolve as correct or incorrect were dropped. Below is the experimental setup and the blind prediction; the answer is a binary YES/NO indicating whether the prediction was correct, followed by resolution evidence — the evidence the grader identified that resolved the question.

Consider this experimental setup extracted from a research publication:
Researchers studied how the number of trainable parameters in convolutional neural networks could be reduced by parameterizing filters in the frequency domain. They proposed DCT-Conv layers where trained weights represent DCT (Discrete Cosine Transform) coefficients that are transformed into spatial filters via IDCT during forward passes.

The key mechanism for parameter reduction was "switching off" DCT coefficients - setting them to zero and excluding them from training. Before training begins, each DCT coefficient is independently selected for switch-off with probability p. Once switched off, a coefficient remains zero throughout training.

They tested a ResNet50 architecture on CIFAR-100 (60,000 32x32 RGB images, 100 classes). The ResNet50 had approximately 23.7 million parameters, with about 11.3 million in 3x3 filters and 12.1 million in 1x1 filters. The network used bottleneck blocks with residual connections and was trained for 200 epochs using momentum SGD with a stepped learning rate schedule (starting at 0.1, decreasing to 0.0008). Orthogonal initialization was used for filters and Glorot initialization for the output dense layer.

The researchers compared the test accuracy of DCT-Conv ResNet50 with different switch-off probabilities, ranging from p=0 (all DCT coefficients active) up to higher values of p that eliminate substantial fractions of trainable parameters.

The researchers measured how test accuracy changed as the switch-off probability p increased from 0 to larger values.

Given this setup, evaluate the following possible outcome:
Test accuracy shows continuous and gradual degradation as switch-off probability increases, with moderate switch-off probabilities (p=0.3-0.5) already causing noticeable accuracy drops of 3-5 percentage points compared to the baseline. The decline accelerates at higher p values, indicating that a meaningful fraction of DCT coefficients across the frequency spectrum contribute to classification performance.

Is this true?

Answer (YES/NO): NO